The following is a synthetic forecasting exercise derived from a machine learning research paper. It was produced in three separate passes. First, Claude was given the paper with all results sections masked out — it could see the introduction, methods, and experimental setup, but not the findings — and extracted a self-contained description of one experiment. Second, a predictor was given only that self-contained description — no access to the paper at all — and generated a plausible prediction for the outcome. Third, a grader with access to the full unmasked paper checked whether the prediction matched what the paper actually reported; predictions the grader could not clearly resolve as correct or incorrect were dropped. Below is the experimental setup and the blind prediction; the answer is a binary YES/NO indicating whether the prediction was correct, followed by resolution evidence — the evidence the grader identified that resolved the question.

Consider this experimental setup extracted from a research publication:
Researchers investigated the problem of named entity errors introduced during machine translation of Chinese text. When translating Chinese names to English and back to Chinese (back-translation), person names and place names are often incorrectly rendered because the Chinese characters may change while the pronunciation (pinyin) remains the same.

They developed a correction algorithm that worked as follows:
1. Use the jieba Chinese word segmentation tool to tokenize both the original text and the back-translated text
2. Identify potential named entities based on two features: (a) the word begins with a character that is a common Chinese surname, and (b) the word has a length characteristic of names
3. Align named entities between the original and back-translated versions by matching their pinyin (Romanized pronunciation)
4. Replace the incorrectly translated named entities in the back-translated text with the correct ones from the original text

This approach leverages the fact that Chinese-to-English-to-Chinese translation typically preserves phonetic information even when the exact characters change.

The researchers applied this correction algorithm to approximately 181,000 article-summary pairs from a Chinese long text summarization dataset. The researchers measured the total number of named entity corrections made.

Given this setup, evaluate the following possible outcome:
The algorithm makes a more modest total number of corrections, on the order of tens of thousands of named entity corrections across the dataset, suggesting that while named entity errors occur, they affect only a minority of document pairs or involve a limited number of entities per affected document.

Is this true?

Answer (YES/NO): NO